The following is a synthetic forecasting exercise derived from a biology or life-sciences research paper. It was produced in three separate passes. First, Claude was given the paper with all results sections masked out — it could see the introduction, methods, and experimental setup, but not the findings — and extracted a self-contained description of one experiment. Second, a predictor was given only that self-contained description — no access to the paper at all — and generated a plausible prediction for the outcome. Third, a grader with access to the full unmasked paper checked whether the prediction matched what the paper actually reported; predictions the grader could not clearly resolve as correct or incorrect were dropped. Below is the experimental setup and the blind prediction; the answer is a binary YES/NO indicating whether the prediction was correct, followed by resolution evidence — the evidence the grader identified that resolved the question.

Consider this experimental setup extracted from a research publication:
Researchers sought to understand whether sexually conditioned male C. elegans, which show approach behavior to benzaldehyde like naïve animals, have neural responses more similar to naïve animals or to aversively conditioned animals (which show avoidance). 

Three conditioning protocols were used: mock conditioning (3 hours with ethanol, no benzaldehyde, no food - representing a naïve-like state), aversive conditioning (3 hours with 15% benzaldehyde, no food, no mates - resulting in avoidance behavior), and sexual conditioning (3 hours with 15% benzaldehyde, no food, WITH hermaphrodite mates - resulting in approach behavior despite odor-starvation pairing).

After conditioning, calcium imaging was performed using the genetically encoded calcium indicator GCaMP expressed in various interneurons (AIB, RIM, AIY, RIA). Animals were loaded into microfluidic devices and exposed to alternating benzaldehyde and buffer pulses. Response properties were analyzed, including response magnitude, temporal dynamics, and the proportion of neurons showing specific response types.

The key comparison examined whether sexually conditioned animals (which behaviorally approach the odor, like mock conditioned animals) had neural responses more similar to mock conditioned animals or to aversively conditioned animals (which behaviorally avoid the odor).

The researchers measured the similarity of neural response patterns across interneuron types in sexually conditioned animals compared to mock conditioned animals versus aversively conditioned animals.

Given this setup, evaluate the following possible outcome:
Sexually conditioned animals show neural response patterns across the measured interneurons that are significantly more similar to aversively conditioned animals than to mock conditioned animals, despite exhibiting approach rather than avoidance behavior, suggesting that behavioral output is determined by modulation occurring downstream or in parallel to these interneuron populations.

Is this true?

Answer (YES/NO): YES